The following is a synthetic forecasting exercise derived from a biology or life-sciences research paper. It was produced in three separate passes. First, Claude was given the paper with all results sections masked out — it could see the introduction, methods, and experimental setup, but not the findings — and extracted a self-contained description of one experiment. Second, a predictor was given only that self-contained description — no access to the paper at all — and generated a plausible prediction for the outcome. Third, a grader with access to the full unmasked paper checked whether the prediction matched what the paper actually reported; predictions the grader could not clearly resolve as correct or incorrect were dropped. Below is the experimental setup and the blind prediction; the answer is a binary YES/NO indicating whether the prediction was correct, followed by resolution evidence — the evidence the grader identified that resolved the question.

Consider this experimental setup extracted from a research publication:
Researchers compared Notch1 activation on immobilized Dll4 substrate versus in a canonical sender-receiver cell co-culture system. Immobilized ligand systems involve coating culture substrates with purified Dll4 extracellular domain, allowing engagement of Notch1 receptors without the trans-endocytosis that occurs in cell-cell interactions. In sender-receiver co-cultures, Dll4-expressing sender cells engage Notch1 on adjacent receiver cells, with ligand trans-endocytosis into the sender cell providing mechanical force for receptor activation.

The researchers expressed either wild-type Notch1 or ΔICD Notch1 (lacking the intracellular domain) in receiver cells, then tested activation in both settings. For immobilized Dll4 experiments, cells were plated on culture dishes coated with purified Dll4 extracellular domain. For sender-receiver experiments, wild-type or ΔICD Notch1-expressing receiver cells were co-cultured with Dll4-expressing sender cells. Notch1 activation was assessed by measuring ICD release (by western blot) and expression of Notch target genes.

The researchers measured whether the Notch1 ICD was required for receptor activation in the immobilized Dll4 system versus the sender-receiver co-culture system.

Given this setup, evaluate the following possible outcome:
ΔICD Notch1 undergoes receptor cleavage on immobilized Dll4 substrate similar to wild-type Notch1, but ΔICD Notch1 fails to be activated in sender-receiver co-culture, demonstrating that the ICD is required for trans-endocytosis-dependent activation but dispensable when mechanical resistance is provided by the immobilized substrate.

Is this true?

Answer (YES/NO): NO